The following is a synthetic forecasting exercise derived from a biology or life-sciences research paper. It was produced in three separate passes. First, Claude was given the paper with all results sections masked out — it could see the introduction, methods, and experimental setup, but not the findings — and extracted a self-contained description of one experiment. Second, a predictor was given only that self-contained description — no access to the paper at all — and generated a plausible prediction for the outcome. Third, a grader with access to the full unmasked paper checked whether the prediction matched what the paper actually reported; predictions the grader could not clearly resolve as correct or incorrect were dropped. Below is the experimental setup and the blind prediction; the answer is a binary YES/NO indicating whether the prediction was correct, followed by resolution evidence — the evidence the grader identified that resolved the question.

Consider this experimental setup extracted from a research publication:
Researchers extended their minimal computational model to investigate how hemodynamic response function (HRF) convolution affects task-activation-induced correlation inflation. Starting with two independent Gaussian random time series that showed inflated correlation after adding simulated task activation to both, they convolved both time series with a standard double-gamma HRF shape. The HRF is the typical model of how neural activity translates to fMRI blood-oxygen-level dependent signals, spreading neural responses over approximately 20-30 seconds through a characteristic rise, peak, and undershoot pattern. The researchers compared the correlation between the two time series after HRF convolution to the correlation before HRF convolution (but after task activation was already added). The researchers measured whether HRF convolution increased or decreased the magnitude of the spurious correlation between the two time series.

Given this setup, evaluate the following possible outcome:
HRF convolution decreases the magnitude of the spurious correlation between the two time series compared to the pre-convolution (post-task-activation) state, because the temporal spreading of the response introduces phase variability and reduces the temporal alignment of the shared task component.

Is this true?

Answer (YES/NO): NO